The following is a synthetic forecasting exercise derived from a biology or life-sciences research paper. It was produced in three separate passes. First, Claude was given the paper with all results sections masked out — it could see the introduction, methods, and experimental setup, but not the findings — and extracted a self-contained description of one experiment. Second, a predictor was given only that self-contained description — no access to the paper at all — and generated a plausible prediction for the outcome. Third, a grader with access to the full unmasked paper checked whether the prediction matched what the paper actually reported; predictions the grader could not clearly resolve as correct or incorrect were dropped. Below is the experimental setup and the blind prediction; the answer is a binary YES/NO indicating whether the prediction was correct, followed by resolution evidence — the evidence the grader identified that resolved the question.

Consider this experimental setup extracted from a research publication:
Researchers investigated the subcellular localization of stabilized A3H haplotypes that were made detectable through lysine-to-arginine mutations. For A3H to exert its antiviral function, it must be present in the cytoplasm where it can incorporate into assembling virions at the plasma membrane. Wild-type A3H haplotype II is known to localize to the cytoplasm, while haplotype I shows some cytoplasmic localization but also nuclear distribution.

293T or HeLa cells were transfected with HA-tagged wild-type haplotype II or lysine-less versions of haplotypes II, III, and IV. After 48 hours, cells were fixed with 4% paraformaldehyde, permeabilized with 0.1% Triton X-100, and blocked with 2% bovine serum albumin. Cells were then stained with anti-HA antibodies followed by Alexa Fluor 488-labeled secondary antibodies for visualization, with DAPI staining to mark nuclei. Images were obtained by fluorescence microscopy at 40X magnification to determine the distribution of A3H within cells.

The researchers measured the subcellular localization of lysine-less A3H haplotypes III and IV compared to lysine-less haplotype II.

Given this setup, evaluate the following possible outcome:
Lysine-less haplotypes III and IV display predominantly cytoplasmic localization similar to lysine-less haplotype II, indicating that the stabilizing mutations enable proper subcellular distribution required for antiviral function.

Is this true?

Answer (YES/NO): NO